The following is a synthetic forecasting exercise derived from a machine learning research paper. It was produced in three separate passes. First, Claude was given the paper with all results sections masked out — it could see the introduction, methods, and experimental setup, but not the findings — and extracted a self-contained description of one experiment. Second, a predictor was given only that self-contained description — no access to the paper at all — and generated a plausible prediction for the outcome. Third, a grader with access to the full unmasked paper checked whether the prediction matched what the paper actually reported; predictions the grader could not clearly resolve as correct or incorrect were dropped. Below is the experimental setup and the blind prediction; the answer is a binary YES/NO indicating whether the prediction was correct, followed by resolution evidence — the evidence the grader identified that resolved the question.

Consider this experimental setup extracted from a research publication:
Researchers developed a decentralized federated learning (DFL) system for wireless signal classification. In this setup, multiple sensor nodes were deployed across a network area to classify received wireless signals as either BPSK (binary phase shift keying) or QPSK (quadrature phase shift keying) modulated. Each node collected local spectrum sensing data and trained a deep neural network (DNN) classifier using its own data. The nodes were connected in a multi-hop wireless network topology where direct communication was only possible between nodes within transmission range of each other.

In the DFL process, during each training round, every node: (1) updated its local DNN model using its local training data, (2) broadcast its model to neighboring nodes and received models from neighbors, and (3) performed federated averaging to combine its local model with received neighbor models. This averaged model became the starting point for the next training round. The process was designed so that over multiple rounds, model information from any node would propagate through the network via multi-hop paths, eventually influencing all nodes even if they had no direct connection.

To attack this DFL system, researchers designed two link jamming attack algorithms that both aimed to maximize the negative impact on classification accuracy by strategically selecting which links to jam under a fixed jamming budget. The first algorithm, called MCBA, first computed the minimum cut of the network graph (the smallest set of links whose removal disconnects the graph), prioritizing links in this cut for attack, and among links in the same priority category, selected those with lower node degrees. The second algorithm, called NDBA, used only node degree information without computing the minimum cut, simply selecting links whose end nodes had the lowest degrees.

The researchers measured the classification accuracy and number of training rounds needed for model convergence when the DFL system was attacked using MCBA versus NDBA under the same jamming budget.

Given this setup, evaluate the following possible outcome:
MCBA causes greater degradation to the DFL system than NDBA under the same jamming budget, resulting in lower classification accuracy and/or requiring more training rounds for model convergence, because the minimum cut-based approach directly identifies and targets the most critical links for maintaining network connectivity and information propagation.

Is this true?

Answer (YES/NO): NO